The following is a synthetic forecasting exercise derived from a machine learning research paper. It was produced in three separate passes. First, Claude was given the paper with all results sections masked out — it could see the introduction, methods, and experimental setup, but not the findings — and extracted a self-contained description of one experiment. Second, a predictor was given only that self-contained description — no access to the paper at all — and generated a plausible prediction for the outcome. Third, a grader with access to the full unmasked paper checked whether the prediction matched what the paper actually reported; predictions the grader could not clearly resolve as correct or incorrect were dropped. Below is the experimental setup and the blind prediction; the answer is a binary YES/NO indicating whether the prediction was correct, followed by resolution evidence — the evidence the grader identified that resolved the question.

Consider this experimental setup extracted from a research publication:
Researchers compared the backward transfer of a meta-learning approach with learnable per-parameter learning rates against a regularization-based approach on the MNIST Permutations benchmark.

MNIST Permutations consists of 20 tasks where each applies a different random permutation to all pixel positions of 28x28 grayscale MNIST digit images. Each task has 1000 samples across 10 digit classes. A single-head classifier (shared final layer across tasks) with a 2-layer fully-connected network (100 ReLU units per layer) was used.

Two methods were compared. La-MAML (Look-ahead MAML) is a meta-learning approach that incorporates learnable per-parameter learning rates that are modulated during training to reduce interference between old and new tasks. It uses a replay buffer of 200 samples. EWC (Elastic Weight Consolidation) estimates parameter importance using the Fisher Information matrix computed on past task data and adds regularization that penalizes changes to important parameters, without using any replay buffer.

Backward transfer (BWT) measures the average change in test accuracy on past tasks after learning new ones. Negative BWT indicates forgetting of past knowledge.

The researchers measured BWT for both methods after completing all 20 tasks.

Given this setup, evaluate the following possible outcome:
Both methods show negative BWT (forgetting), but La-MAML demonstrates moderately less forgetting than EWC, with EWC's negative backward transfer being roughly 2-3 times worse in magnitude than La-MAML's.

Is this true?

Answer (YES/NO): NO